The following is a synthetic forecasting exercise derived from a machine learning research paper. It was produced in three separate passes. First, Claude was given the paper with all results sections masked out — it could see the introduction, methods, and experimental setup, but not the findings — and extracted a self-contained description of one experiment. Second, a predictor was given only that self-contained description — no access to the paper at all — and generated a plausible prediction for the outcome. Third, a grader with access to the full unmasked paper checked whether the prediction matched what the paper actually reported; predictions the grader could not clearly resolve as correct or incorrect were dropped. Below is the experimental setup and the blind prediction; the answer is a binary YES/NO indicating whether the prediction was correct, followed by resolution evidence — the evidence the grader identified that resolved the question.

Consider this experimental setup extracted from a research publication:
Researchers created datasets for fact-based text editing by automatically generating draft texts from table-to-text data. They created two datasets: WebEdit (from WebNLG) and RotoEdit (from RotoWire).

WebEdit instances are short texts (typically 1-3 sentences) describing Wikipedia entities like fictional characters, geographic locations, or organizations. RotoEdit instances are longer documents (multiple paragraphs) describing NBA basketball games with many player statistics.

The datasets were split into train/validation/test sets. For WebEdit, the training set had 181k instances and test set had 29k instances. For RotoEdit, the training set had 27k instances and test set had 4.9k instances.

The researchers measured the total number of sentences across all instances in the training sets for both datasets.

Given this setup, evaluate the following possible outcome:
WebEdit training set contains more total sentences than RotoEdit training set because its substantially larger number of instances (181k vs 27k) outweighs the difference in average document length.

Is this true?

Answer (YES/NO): YES